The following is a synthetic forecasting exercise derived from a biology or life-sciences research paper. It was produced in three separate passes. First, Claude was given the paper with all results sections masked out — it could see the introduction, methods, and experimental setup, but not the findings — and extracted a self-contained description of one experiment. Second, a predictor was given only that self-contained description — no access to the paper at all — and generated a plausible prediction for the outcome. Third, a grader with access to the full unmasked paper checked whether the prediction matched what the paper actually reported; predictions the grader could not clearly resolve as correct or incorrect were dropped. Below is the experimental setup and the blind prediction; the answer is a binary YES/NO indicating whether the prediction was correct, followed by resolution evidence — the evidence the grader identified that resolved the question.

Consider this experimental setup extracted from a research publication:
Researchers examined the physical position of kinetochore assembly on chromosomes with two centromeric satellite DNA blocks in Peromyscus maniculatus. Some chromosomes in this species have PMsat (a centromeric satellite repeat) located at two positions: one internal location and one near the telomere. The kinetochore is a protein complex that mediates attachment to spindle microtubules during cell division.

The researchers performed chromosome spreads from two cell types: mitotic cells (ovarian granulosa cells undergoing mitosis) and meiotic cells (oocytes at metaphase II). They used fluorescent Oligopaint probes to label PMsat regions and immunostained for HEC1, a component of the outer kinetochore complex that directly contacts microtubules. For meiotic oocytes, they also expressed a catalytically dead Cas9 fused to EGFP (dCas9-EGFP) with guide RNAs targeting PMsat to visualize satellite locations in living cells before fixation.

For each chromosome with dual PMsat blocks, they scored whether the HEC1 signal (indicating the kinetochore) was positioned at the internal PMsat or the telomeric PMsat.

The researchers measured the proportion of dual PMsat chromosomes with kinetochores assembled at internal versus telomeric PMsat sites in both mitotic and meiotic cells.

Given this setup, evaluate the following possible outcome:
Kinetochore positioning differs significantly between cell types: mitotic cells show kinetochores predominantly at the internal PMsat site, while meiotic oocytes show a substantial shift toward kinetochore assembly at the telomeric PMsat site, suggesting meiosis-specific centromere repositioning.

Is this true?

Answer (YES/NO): NO